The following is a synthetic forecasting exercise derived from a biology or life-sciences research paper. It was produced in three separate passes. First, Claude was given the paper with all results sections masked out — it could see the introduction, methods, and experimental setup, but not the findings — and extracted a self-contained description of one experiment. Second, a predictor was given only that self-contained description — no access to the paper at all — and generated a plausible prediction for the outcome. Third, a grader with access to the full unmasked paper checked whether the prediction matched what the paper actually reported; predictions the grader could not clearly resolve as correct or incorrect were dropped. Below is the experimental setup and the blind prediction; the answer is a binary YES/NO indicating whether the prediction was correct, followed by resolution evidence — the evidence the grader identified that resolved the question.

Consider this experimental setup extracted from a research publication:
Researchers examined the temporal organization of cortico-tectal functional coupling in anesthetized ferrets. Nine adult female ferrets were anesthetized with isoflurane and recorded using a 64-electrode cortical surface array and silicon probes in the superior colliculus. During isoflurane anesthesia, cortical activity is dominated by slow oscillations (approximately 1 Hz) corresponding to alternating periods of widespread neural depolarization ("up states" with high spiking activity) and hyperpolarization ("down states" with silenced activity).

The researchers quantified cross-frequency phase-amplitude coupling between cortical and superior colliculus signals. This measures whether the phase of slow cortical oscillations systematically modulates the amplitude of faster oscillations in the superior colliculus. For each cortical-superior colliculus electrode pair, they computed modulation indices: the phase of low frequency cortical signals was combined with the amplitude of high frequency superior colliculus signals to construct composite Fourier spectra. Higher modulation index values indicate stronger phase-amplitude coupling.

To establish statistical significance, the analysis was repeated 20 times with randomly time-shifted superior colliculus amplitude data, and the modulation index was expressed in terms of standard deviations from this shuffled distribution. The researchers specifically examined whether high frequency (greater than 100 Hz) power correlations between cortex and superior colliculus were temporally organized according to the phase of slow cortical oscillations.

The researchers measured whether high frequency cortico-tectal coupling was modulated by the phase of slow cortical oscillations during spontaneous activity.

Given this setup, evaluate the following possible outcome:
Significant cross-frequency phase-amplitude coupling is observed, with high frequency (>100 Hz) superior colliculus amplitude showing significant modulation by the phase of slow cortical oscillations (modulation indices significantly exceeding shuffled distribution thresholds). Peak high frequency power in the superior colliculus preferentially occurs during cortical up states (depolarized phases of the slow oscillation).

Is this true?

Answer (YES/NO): YES